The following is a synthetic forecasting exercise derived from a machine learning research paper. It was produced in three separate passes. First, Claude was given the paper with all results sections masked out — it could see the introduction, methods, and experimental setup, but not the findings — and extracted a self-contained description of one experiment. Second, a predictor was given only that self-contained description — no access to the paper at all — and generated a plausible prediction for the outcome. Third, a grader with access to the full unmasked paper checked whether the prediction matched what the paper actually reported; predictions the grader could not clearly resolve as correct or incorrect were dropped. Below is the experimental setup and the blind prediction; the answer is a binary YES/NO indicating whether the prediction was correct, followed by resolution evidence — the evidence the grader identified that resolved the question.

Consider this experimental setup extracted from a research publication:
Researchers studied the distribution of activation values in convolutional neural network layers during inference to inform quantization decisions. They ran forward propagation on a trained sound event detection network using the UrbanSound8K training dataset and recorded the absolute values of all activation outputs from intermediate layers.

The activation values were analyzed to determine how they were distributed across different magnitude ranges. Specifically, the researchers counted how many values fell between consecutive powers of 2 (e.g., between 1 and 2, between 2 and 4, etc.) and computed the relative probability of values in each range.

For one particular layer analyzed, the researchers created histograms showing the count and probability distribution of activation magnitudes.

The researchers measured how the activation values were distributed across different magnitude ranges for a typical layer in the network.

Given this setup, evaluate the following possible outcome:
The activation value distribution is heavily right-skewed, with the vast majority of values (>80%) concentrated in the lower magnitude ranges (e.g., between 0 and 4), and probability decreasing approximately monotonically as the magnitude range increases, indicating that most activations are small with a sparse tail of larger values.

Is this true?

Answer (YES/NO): YES